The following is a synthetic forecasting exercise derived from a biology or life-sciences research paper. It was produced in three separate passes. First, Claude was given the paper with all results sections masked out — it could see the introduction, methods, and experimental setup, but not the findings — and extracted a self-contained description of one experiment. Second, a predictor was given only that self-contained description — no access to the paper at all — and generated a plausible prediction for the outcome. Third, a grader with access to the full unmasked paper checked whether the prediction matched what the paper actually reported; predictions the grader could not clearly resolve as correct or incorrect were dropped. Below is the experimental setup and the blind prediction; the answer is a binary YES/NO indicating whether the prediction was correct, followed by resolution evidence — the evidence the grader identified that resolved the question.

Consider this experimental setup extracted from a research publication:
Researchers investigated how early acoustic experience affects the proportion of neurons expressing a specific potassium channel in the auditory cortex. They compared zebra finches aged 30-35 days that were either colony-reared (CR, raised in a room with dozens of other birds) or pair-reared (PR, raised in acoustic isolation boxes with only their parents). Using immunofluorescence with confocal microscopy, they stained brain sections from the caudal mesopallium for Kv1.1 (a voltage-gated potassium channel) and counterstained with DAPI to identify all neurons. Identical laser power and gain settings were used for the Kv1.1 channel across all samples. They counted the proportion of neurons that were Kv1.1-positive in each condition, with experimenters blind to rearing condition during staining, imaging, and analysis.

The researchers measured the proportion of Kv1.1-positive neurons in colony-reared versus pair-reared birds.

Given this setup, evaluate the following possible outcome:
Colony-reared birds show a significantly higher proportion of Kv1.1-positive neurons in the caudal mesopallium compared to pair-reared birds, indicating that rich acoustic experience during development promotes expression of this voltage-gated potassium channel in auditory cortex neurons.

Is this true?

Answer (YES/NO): YES